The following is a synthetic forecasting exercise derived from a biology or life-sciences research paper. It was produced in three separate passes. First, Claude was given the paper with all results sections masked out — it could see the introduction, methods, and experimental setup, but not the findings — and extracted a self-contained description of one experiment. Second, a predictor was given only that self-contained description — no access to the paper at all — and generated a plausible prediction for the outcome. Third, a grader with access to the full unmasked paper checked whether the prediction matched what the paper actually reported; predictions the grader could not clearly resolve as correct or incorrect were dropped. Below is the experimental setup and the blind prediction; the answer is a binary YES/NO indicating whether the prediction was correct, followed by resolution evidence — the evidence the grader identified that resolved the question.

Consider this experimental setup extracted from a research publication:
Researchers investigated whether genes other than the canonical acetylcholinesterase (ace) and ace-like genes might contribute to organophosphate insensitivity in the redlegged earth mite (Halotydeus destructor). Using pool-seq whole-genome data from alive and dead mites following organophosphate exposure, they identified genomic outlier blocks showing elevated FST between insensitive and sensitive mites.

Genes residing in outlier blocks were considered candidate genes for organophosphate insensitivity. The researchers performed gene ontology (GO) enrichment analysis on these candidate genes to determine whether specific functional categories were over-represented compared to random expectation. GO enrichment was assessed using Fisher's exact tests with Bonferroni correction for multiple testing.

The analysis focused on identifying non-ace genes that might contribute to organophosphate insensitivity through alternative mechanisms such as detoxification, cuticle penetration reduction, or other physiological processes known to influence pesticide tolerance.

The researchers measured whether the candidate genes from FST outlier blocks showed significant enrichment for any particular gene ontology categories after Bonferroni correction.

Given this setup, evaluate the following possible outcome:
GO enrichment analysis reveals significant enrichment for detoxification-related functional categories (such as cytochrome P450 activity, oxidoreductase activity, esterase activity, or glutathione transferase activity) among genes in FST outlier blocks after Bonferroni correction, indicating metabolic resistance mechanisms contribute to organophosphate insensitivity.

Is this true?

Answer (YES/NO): NO